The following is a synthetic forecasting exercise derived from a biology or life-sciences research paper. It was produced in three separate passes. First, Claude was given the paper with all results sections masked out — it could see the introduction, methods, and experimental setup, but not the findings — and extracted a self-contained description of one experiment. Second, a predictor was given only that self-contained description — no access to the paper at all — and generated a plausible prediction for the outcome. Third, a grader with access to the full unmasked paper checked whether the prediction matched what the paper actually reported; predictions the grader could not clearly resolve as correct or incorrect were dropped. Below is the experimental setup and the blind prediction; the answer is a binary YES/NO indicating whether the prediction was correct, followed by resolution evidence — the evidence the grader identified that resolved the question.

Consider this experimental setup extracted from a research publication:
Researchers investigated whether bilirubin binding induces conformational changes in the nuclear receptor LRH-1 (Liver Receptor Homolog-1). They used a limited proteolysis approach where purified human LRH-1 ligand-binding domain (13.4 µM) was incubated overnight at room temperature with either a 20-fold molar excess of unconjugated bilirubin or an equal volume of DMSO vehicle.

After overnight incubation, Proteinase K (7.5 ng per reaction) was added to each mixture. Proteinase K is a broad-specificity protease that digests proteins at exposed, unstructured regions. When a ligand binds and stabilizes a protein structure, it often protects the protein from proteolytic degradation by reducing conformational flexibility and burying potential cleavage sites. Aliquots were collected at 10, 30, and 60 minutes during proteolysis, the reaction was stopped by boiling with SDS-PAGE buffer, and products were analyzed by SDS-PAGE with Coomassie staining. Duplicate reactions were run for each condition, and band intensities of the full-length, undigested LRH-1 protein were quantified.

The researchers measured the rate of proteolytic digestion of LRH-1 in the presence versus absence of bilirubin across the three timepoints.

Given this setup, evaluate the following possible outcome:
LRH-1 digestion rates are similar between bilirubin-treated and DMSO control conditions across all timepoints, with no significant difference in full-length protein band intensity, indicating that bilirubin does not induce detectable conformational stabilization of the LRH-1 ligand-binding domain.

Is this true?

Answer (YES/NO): NO